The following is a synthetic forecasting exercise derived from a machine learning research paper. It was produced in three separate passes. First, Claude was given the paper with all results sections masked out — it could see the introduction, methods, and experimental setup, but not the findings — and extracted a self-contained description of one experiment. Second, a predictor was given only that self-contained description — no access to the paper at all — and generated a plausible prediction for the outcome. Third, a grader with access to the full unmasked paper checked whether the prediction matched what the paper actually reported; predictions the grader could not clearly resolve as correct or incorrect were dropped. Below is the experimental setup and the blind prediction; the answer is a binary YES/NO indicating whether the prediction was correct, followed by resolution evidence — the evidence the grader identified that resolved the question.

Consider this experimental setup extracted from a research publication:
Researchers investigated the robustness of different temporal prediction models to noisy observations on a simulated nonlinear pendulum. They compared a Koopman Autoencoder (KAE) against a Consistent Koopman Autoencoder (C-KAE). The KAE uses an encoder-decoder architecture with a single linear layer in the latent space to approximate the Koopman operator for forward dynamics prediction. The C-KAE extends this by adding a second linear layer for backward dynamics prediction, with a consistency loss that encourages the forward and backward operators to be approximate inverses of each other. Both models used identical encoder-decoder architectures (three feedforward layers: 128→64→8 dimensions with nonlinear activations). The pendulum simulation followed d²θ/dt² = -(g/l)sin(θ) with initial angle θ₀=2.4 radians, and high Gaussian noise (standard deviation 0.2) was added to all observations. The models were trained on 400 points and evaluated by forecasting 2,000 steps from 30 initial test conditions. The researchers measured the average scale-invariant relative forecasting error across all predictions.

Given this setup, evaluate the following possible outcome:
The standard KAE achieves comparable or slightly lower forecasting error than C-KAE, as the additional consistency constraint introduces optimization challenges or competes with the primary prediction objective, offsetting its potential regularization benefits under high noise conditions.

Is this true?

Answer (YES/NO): NO